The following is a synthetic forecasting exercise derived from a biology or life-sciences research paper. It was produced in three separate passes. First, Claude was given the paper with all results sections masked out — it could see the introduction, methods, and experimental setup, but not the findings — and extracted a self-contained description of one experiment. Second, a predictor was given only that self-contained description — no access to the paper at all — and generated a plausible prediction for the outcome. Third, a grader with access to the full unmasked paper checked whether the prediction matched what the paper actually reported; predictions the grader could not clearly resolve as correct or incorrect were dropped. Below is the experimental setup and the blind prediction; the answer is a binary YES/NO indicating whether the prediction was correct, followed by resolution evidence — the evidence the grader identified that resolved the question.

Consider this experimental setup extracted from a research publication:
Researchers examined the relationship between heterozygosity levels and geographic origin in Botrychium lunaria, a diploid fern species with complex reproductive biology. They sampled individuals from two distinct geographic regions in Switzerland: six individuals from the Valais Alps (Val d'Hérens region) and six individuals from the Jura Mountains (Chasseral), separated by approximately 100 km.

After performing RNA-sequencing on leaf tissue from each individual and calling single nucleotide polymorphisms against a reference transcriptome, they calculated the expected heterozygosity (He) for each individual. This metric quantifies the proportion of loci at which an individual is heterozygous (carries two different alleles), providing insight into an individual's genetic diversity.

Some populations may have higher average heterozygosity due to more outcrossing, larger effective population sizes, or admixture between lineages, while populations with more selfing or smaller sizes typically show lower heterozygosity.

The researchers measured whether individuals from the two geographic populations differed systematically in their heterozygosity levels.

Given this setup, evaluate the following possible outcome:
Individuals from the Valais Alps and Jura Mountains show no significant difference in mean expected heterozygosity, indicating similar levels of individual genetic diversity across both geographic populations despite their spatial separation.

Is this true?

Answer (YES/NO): NO